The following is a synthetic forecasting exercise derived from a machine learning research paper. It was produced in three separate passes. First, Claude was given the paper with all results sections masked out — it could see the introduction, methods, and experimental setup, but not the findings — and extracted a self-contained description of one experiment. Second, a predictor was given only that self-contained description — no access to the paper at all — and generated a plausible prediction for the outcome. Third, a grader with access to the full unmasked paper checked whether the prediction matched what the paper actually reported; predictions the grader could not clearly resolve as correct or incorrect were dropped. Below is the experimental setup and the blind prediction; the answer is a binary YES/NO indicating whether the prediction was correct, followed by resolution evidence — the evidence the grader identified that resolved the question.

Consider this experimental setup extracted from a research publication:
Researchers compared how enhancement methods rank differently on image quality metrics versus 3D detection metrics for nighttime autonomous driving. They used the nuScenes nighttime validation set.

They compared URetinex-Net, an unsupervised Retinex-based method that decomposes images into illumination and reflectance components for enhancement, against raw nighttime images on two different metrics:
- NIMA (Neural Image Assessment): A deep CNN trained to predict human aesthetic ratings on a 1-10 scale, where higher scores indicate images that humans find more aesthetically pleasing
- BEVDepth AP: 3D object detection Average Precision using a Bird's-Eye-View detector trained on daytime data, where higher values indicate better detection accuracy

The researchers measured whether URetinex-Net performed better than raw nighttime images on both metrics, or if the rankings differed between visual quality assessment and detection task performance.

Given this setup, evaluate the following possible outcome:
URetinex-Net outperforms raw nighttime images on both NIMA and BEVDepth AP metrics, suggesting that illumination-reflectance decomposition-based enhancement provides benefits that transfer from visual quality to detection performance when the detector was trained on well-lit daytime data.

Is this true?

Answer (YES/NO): NO